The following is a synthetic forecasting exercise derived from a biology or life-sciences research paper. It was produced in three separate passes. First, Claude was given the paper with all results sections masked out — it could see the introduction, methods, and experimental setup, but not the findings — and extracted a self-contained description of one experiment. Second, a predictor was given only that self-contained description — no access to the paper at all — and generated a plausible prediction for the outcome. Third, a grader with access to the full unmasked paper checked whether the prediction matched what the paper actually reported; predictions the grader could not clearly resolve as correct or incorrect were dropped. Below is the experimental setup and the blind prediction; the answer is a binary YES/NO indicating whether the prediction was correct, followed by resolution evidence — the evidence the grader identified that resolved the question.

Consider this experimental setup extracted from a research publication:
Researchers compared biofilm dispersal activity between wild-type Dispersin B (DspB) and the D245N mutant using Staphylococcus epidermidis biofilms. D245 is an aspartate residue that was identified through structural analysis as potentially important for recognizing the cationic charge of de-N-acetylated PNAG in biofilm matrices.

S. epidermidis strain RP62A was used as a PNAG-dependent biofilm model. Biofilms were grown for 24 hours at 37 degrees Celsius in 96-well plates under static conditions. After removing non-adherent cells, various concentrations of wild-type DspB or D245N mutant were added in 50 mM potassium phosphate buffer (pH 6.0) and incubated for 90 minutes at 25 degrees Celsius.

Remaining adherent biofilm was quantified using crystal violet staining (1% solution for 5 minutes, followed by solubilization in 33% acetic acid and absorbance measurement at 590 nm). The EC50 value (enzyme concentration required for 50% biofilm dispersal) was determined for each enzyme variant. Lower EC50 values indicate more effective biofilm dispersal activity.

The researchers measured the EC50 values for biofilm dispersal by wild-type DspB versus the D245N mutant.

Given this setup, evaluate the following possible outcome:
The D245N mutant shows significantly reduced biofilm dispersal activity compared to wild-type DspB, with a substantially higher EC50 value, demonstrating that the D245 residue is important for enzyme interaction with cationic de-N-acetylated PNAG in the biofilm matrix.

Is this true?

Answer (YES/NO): NO